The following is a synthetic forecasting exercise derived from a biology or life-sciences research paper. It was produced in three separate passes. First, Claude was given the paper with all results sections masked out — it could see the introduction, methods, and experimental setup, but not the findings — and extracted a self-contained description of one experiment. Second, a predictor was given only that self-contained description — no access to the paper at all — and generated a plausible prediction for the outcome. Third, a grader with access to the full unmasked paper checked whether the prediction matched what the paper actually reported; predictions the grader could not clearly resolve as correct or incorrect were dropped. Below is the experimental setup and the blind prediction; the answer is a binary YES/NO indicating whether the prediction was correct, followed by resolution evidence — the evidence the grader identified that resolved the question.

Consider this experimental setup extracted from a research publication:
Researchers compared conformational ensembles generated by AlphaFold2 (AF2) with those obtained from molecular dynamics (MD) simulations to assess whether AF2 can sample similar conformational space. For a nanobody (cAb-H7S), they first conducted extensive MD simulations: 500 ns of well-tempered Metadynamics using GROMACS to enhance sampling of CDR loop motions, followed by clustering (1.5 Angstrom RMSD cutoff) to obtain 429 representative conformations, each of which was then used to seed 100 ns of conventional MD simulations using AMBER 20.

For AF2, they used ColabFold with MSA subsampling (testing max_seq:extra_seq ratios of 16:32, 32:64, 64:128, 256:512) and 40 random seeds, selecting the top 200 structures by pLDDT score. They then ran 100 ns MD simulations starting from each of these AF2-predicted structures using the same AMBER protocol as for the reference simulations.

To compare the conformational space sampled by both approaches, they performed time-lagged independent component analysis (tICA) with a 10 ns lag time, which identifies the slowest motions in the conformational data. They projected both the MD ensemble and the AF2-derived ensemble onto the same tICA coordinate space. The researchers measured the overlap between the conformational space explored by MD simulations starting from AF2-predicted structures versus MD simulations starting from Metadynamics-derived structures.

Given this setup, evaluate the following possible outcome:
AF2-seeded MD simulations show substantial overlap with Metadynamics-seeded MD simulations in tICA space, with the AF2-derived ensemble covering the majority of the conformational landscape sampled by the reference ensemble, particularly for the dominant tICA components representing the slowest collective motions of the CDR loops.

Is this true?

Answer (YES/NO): NO